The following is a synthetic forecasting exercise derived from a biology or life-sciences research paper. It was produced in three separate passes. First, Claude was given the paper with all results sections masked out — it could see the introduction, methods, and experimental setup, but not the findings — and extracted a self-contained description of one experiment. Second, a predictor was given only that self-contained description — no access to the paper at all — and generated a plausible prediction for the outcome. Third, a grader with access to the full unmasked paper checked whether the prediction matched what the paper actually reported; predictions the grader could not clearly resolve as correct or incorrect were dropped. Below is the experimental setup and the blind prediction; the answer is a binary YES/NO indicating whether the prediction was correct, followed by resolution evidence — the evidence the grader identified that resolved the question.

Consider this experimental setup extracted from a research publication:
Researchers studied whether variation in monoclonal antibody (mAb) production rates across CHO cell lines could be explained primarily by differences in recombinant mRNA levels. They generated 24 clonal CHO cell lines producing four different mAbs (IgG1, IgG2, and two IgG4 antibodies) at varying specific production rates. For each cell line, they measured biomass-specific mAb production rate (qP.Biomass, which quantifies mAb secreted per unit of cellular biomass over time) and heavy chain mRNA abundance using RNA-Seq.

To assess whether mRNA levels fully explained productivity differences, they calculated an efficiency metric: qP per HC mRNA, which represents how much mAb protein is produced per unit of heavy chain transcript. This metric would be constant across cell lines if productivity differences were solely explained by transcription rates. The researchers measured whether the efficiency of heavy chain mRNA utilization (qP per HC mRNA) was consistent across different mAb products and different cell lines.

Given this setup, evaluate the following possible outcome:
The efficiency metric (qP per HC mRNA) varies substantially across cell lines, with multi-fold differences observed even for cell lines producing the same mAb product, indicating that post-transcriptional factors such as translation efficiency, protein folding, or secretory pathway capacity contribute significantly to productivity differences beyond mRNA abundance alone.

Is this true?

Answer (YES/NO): YES